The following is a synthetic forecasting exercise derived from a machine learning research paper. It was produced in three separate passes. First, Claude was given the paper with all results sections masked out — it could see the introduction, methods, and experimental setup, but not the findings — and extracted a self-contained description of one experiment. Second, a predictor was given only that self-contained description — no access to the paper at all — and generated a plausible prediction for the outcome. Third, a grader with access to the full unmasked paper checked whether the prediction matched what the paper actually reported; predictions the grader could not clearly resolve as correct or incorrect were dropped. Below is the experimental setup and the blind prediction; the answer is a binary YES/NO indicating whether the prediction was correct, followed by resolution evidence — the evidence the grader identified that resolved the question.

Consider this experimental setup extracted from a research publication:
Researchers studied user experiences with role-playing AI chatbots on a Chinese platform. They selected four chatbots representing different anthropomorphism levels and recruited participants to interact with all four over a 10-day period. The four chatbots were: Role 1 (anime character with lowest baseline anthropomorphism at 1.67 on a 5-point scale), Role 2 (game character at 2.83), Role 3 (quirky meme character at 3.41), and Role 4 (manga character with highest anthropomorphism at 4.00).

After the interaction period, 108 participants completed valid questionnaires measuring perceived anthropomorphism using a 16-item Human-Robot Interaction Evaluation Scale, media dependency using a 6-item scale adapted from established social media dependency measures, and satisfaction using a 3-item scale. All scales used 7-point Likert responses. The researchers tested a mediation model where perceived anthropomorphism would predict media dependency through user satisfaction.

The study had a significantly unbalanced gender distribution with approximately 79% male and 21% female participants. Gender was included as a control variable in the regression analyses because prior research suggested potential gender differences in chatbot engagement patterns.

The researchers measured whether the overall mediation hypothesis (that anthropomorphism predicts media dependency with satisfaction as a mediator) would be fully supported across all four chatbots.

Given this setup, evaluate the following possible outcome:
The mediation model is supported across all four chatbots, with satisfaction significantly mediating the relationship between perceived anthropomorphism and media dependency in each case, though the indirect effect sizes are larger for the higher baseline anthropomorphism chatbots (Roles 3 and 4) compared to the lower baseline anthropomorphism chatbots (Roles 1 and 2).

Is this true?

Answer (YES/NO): NO